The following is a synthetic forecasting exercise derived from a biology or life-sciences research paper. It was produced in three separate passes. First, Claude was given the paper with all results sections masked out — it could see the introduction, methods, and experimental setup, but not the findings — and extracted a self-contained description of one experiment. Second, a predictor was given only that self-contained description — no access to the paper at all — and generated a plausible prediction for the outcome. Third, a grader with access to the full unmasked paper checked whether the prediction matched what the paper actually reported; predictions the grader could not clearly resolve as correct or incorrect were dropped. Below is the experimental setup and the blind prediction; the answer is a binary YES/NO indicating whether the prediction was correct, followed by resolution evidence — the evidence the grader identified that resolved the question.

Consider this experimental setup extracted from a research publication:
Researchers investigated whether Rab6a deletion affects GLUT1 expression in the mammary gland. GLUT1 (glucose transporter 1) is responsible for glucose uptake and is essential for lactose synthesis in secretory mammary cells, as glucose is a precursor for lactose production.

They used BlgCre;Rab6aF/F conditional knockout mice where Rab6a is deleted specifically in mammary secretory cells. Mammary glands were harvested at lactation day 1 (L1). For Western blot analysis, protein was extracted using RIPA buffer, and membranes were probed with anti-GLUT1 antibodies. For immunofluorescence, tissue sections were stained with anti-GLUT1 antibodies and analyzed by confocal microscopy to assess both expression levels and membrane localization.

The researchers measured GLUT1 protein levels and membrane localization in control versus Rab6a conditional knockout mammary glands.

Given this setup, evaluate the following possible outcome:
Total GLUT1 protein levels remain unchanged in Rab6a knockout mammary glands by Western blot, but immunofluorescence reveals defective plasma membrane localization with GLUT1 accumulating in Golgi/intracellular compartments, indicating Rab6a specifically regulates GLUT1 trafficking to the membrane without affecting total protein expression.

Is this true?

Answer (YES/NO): NO